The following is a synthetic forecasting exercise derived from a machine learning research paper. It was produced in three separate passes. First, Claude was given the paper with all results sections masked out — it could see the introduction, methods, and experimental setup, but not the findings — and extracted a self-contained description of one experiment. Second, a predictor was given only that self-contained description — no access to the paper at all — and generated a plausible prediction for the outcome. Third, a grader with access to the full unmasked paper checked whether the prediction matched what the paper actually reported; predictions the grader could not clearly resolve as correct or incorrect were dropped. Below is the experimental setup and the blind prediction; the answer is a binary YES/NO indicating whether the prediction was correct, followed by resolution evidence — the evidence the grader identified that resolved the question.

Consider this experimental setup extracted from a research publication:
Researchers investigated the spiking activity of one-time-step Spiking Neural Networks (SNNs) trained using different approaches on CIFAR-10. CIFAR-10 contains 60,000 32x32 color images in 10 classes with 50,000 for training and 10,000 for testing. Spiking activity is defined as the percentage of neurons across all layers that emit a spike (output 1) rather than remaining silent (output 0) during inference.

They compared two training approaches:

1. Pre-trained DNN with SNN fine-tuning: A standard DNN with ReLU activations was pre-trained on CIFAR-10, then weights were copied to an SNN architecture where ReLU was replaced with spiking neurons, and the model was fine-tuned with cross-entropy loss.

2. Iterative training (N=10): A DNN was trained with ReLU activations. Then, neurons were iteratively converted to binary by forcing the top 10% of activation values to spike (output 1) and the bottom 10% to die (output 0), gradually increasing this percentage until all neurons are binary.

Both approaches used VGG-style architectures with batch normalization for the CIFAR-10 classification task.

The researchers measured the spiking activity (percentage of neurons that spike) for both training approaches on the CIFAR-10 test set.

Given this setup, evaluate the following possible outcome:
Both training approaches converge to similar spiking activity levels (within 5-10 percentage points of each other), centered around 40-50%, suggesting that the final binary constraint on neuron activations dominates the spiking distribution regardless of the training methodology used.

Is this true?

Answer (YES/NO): NO